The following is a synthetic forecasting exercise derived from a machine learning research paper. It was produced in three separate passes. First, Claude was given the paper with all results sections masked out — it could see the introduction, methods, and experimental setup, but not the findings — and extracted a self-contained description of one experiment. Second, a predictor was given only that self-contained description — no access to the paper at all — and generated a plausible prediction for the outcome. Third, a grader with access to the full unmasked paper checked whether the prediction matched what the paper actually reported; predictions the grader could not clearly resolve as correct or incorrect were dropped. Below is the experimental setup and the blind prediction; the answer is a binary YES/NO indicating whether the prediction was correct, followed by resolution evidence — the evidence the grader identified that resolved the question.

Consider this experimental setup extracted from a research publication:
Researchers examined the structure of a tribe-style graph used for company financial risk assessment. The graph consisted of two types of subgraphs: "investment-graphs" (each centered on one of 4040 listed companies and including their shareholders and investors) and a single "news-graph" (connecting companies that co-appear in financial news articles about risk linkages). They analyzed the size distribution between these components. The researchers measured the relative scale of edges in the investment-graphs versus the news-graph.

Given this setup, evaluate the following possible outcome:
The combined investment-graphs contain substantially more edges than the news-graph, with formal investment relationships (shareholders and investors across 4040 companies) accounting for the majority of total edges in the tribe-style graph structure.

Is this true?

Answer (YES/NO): YES